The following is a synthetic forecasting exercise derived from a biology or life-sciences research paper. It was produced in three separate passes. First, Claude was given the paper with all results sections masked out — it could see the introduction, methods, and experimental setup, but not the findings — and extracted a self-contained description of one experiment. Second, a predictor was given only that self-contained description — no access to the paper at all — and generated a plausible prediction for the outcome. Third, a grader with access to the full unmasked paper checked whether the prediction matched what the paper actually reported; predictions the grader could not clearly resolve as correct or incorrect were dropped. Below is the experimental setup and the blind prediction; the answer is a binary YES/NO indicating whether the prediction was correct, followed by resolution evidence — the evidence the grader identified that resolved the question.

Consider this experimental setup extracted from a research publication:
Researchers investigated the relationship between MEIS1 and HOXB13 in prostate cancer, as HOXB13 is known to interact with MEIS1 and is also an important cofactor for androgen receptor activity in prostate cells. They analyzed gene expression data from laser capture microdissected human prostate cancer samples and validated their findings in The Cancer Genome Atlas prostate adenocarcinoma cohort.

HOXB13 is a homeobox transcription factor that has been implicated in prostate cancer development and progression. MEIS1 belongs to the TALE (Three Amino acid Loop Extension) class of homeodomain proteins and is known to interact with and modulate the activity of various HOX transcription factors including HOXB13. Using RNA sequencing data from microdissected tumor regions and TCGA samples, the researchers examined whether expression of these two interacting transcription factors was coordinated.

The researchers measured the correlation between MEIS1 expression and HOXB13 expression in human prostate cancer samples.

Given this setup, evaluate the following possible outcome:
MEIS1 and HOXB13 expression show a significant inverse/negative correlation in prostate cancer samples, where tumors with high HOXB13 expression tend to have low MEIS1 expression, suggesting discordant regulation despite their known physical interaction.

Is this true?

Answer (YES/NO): YES